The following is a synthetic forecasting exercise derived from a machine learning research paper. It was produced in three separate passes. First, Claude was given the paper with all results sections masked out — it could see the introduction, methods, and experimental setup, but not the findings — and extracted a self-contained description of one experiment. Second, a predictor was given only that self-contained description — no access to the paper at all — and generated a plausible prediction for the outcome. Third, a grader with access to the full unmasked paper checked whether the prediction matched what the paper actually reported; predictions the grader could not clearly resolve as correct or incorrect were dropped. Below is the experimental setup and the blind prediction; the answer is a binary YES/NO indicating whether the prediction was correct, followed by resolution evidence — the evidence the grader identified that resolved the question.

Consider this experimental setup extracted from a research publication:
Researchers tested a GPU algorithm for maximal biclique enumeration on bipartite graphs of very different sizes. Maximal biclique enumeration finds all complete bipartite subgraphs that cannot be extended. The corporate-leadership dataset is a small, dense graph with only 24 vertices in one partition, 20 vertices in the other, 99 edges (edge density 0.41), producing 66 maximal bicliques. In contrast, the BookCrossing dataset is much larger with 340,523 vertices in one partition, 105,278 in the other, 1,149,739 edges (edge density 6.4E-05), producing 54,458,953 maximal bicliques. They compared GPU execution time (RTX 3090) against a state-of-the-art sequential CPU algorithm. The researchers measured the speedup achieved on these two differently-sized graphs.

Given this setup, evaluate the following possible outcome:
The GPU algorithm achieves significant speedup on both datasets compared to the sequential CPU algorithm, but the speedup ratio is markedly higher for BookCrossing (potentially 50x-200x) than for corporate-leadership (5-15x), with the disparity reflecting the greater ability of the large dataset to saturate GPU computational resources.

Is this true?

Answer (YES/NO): NO